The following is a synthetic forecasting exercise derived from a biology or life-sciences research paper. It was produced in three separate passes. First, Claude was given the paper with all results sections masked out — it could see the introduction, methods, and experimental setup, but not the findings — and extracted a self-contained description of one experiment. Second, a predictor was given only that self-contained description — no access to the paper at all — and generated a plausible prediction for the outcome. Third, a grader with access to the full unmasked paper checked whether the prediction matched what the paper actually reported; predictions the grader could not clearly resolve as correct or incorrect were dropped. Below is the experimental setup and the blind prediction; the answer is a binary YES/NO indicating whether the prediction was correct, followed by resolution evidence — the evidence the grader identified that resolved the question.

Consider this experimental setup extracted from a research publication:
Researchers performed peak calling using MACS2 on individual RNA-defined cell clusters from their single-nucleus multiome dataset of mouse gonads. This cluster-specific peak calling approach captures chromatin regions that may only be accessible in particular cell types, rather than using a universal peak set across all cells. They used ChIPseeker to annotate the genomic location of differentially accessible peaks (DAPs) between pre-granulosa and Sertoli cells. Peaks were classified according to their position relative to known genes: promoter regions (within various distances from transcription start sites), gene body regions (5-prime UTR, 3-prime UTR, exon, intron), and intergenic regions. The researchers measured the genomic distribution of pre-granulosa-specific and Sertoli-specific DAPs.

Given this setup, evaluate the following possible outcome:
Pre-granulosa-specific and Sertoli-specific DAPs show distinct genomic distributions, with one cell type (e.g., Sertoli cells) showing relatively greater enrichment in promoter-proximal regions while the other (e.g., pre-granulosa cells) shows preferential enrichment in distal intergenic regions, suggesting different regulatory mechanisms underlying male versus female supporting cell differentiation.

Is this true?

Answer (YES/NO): NO